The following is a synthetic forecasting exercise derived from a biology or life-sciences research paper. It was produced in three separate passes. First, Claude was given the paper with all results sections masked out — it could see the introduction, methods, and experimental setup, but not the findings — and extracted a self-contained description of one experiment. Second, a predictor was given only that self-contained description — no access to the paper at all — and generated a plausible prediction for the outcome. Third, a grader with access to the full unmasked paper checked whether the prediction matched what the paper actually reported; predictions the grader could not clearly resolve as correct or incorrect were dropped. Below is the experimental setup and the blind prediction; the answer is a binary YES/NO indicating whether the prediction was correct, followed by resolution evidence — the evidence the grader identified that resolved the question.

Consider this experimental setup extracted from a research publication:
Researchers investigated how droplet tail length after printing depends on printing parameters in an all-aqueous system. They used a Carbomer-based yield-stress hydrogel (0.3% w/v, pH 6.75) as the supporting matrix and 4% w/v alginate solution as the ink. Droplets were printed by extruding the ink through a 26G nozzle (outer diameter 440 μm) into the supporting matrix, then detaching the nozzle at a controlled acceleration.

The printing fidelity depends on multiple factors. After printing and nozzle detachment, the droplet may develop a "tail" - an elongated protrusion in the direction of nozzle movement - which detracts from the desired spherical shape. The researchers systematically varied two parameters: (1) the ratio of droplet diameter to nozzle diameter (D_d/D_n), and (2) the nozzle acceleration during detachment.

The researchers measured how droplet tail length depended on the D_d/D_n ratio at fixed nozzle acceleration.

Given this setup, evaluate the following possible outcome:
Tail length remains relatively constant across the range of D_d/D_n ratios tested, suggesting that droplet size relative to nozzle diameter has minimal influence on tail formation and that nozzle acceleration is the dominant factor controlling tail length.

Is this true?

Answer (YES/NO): YES